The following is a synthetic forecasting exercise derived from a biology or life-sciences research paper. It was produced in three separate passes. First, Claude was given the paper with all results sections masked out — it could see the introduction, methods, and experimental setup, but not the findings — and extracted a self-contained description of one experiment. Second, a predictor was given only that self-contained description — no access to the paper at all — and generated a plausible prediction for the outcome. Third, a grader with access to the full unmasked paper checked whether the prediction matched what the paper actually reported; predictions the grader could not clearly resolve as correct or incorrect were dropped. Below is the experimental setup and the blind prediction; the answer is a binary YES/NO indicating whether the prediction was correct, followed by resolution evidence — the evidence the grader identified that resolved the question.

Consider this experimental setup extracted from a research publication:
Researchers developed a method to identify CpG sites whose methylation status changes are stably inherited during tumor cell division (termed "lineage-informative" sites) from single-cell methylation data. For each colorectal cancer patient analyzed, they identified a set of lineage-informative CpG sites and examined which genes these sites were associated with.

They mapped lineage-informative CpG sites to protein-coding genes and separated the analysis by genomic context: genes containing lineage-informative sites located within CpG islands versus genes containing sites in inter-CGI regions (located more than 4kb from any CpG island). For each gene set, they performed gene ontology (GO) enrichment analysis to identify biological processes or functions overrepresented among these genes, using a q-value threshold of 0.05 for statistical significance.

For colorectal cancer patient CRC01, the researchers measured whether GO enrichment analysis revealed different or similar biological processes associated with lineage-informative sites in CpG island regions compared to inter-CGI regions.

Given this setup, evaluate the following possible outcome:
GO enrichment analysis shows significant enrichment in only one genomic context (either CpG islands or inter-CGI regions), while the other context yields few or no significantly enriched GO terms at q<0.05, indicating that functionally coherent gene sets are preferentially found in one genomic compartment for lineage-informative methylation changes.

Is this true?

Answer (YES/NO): NO